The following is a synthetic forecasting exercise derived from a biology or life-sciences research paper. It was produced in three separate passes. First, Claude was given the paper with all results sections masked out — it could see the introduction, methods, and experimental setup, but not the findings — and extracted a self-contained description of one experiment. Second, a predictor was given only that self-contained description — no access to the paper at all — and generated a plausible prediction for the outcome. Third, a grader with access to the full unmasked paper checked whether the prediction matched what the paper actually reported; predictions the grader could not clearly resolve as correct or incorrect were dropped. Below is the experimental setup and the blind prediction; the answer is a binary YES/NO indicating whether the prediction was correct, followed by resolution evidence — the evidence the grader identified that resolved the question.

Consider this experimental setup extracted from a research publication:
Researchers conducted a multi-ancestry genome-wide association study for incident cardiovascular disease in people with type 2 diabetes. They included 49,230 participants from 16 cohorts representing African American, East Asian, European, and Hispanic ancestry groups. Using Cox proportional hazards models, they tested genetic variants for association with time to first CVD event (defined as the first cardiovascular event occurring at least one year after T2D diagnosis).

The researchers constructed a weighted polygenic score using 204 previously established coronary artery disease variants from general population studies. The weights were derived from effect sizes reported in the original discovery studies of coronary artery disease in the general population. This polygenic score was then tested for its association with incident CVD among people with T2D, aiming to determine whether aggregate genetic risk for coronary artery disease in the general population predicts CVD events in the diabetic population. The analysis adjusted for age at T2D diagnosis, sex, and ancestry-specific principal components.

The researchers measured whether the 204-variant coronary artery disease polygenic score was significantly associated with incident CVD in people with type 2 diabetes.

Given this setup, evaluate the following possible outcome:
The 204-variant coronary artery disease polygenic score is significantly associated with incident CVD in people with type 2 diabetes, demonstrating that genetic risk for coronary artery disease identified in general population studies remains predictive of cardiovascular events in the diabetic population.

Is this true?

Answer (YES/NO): YES